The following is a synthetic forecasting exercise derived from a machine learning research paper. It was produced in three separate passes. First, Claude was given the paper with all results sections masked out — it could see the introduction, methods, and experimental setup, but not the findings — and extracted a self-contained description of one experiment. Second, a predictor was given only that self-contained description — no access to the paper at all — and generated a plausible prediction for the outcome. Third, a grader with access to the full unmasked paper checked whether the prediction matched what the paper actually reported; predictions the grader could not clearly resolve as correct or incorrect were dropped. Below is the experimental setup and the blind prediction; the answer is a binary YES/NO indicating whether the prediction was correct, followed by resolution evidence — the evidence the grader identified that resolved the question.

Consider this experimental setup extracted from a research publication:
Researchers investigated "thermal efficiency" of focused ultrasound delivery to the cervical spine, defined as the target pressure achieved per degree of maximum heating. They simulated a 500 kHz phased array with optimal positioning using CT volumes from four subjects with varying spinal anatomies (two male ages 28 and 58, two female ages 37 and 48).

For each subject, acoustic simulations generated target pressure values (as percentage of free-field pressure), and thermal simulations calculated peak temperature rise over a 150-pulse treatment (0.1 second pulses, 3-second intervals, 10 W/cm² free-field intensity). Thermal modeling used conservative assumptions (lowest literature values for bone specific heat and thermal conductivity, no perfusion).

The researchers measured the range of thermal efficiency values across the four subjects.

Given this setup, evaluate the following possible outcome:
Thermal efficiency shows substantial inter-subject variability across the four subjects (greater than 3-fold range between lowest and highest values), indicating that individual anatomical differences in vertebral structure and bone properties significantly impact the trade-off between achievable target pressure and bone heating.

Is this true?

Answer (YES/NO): YES